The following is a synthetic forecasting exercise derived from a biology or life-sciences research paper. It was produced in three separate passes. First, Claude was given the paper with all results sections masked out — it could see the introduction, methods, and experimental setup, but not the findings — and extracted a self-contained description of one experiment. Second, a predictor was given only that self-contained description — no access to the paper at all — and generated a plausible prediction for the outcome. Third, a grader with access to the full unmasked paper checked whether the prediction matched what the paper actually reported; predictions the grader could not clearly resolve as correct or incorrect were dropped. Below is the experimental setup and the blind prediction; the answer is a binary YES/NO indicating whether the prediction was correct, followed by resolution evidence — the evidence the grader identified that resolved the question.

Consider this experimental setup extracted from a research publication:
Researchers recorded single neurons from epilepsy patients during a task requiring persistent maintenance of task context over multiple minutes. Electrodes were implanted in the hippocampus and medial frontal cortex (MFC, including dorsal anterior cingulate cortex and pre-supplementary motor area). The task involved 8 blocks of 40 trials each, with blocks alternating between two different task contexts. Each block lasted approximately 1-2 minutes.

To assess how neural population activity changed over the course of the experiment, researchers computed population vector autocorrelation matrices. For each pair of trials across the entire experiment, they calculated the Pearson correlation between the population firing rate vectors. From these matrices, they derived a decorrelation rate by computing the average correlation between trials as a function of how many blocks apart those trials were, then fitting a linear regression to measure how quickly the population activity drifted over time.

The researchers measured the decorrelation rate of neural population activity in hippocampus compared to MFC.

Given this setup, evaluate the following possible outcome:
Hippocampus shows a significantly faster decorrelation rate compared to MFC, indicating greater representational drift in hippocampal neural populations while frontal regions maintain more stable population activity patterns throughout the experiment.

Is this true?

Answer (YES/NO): YES